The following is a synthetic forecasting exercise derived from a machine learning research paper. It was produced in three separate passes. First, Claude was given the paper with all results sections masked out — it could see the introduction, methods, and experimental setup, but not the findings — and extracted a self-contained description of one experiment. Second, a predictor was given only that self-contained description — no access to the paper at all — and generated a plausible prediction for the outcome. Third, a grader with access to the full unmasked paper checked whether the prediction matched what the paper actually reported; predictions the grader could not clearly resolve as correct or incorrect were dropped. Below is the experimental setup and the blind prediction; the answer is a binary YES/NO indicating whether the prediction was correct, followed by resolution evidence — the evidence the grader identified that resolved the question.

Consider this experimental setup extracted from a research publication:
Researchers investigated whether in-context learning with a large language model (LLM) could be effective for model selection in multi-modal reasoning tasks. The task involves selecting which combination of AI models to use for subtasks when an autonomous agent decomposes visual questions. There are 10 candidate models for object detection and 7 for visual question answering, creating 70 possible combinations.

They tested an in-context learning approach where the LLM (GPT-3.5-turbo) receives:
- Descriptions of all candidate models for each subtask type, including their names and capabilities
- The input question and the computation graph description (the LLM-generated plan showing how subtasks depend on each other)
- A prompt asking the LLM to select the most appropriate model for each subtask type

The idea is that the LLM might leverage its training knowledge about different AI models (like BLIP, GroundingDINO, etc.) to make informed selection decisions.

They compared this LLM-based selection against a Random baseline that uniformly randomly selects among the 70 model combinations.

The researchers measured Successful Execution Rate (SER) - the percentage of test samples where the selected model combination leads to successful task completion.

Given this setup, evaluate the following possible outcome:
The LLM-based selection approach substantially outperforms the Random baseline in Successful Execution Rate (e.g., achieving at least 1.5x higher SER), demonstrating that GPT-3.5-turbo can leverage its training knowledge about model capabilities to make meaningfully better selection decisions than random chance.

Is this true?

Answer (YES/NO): NO